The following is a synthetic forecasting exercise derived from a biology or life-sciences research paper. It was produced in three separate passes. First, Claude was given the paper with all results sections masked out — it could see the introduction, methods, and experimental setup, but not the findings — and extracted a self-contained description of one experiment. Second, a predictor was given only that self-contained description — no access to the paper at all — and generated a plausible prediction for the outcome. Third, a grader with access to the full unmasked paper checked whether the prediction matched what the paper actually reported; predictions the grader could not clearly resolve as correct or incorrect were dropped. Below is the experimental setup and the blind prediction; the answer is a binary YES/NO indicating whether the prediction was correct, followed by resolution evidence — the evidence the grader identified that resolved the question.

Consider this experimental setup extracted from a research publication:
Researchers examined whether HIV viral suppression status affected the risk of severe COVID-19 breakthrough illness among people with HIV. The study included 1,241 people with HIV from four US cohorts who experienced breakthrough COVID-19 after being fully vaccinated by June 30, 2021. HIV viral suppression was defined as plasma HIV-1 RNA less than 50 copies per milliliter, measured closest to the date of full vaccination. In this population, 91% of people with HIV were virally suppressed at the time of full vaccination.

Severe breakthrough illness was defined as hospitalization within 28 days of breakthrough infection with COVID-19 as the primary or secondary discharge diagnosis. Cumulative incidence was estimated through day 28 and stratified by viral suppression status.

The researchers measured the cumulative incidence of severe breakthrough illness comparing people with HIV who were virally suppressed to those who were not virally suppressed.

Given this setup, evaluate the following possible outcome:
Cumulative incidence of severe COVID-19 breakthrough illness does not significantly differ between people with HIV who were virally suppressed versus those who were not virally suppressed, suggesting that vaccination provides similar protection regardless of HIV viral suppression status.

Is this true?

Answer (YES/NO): YES